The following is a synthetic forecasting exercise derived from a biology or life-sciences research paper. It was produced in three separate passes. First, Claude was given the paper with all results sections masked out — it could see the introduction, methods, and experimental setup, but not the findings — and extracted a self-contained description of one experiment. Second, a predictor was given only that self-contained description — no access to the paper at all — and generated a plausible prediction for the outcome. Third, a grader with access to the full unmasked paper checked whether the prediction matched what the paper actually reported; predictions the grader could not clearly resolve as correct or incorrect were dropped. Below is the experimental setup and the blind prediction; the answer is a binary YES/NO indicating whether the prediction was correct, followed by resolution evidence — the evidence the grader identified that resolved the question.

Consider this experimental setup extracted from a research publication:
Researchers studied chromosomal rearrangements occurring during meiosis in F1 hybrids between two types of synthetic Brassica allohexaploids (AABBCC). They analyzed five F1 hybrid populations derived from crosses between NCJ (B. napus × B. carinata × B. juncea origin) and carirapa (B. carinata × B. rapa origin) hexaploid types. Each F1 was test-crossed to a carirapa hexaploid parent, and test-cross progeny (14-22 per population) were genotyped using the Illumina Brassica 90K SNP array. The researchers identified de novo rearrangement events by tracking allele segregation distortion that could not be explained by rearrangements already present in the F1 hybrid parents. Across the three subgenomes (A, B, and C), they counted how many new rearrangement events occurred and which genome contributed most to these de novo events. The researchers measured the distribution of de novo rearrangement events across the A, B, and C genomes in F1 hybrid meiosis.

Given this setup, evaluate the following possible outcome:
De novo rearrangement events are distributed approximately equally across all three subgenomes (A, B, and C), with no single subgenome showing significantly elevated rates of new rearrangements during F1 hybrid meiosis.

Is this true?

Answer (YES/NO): NO